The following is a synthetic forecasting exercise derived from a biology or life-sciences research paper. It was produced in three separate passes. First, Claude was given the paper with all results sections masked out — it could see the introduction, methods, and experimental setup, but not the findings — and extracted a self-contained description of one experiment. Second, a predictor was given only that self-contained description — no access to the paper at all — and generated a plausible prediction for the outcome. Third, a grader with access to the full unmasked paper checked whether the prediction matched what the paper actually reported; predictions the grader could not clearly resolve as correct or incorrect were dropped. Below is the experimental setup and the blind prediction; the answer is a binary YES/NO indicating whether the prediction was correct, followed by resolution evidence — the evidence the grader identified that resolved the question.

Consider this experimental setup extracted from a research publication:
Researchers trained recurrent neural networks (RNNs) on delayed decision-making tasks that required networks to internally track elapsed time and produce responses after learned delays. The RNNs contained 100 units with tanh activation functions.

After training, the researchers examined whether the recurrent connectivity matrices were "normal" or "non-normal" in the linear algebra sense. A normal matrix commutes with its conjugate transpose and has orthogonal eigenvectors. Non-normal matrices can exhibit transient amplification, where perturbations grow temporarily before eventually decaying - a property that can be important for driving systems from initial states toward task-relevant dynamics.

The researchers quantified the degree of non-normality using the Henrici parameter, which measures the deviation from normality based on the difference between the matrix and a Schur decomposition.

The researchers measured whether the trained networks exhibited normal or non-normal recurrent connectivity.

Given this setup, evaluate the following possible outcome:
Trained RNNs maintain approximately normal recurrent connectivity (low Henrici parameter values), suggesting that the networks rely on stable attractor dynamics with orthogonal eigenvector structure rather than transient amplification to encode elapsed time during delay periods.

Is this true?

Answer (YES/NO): NO